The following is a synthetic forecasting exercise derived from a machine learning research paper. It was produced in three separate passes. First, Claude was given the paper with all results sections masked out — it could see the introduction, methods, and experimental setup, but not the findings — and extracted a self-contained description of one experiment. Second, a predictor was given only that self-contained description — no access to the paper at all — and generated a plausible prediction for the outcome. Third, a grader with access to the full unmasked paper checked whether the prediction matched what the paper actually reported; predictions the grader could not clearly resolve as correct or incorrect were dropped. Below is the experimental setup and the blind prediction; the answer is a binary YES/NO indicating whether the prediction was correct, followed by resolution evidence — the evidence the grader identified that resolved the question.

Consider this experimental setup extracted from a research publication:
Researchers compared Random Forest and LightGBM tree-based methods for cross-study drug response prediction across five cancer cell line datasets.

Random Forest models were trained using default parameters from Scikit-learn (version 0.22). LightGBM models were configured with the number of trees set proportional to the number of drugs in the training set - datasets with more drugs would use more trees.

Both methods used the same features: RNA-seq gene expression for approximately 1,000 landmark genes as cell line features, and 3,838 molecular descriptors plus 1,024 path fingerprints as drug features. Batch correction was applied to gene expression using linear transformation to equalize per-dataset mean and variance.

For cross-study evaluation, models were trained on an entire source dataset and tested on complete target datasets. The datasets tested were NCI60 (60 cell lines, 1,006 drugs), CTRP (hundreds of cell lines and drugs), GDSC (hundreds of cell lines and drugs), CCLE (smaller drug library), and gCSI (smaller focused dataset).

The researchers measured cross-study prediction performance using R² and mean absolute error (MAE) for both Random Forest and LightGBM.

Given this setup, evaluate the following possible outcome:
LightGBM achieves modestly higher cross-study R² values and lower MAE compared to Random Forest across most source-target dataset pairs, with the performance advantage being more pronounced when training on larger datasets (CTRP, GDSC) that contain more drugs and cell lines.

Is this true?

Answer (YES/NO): NO